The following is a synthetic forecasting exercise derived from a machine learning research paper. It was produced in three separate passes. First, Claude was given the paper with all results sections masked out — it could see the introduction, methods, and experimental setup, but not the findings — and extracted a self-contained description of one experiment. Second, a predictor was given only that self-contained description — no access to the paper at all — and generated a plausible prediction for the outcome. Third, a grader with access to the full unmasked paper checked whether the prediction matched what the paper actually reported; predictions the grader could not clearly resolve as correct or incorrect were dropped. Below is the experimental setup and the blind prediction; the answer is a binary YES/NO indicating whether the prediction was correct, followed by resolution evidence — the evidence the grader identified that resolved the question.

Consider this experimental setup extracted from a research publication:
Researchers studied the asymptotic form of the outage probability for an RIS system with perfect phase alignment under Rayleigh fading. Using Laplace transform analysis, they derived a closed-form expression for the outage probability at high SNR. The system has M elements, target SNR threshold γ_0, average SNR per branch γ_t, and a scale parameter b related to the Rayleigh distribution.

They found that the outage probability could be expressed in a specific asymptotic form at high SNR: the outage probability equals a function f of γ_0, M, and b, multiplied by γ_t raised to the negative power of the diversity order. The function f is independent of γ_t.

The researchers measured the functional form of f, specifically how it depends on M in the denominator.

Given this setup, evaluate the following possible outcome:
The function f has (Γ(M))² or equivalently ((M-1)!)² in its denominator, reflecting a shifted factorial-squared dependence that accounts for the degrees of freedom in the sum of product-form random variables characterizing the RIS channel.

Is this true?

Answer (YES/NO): NO